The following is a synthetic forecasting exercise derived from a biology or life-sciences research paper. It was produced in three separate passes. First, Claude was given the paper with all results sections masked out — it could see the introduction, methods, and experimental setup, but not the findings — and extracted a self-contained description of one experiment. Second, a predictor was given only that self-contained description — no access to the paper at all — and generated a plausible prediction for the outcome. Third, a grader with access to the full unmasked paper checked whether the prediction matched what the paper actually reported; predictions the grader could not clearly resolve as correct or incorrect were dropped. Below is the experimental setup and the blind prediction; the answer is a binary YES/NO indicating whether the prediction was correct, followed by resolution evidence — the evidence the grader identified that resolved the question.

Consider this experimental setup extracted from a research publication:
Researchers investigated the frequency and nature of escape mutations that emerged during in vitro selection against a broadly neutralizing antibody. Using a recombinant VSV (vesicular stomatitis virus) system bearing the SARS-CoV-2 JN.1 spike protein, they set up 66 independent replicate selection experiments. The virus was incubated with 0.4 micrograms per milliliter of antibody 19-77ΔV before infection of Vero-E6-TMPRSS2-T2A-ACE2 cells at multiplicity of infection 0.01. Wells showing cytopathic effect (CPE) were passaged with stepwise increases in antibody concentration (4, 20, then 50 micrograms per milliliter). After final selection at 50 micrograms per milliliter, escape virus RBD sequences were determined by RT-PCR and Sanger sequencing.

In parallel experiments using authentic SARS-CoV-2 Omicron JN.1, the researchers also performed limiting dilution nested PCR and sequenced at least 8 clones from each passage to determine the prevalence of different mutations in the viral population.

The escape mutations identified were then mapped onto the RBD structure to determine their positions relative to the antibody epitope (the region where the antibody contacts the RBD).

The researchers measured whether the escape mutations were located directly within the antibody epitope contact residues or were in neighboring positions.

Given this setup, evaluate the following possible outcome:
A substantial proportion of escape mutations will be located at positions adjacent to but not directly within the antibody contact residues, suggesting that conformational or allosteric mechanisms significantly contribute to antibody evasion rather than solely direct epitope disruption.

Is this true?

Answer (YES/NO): NO